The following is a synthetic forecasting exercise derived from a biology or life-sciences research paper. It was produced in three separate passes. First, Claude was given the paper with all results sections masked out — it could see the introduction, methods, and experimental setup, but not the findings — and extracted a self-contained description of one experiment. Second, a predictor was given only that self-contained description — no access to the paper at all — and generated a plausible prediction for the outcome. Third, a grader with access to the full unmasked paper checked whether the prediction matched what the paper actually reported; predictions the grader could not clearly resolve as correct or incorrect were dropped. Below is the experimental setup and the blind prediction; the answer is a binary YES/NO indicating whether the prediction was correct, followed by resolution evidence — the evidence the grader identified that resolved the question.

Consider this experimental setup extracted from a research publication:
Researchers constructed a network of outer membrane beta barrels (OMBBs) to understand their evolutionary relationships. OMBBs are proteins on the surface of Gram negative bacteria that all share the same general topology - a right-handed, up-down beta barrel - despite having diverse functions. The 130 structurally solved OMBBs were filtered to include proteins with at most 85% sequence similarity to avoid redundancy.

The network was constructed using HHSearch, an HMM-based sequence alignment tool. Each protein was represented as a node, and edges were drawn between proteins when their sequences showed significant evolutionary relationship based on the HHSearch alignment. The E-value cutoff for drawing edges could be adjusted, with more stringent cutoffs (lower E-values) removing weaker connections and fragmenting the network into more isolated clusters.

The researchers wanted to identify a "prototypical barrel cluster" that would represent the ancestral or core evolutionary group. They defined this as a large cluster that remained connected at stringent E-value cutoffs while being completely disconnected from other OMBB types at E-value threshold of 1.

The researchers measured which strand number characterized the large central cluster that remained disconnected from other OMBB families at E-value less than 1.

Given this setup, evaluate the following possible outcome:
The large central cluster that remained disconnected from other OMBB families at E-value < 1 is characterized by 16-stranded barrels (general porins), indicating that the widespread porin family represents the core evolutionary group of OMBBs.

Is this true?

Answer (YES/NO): NO